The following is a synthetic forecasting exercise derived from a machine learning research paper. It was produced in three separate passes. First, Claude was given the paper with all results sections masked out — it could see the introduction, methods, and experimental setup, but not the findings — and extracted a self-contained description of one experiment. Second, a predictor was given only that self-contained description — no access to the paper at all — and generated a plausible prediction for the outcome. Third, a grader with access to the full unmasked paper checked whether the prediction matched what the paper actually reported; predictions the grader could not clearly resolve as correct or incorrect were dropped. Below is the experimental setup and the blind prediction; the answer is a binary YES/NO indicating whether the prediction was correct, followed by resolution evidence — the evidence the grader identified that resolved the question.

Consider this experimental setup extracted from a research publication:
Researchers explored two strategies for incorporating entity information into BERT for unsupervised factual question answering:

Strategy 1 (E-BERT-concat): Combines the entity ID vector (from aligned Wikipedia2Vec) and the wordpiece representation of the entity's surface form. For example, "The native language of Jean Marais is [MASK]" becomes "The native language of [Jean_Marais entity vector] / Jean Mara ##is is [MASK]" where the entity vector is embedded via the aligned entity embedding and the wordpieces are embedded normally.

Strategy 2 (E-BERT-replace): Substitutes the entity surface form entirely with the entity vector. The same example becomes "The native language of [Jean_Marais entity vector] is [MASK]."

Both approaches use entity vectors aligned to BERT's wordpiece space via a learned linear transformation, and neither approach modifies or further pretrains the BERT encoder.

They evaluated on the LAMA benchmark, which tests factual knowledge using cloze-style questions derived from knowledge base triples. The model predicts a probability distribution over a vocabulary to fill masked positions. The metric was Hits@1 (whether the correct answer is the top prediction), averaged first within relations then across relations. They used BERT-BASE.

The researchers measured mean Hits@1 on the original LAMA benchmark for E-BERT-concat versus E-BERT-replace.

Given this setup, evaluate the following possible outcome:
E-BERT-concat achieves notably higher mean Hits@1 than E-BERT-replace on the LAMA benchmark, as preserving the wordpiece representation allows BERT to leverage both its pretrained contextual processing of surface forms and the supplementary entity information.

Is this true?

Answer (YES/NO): YES